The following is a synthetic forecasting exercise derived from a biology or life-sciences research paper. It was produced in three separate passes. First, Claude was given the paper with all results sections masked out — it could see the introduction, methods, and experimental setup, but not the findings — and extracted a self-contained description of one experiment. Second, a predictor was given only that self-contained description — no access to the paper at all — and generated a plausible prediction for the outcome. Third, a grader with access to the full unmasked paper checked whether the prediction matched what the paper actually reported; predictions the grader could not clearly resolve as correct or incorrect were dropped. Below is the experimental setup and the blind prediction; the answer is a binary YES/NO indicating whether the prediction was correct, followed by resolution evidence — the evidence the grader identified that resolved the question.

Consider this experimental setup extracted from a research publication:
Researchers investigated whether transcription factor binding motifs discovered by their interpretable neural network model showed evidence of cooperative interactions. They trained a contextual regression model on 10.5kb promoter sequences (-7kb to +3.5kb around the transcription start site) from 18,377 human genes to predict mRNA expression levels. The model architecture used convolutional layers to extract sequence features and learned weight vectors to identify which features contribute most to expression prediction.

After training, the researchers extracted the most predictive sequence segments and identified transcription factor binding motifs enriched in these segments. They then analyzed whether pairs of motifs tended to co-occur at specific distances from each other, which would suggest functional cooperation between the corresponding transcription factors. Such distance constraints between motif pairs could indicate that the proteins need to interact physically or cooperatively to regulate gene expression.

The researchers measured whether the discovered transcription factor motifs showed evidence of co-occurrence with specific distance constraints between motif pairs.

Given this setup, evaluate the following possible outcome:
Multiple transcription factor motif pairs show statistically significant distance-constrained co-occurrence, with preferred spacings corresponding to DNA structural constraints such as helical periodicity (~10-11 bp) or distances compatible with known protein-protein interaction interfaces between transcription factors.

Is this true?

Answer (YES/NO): NO